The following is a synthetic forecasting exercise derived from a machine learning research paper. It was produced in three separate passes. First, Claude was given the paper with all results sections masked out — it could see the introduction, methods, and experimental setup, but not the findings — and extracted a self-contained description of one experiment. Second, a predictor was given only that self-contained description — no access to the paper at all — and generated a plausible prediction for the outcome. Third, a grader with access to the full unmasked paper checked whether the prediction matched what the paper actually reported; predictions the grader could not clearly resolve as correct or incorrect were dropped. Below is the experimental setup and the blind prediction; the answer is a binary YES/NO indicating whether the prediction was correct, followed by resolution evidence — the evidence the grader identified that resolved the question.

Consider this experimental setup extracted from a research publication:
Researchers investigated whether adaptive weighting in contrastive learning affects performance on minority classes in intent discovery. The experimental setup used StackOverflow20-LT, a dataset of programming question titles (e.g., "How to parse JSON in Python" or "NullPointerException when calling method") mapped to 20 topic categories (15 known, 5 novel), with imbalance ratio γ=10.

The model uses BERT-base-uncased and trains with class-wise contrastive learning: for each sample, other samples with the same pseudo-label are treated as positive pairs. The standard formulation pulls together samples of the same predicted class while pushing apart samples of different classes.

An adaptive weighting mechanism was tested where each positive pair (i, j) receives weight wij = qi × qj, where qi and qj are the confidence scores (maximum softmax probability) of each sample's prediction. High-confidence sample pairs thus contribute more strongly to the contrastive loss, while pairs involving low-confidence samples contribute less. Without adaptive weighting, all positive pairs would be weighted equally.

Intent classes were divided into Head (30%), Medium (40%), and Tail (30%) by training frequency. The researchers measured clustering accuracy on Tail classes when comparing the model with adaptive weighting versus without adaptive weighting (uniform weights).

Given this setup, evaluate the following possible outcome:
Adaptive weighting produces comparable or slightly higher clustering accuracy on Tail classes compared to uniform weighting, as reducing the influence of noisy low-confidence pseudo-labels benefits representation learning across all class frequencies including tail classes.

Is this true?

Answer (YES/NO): YES